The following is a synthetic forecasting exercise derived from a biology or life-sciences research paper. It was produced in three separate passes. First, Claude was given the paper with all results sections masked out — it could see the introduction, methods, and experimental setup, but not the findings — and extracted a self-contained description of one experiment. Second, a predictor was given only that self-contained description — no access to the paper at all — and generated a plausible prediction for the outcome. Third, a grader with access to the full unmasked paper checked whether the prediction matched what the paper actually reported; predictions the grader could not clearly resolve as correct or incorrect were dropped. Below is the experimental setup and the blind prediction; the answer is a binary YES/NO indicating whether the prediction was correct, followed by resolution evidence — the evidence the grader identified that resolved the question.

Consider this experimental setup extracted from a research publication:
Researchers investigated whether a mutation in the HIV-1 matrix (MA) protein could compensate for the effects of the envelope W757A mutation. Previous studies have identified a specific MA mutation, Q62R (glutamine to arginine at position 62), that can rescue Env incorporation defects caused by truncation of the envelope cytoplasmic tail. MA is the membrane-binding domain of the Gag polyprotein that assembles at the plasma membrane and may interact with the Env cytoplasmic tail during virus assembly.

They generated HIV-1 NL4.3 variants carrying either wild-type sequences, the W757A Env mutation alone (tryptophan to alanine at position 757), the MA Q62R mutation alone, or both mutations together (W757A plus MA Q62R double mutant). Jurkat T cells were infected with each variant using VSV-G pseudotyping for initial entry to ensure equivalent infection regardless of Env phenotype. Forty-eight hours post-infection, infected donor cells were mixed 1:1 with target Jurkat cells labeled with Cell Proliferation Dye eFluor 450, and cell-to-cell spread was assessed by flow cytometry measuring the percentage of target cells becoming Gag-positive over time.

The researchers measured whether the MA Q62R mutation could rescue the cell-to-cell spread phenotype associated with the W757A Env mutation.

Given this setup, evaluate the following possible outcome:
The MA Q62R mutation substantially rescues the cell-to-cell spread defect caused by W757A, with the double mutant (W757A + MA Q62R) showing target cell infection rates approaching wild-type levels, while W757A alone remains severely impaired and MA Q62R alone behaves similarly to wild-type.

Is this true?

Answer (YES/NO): NO